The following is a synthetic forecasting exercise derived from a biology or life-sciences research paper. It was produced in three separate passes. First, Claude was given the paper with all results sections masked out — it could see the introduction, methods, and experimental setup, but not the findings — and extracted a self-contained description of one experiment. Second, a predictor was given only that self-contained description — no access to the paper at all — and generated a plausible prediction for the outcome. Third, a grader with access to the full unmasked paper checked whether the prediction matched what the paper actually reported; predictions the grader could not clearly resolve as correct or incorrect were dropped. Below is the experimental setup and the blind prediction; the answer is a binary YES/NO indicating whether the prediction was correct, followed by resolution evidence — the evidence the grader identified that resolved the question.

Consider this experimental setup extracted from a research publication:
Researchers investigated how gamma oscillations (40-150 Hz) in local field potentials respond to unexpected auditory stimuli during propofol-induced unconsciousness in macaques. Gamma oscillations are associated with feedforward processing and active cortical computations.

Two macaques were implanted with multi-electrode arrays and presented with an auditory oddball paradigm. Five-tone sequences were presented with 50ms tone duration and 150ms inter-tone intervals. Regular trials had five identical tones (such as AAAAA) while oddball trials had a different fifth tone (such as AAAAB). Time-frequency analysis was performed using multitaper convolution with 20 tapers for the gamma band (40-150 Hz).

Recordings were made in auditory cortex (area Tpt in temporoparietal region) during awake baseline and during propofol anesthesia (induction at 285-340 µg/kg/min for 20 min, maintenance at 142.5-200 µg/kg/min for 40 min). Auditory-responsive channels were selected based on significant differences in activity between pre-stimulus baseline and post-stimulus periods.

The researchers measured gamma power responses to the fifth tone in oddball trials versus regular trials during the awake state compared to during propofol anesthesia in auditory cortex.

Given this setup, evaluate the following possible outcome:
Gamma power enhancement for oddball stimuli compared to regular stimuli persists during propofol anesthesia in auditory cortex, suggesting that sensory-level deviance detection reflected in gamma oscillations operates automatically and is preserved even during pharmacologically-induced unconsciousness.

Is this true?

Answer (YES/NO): YES